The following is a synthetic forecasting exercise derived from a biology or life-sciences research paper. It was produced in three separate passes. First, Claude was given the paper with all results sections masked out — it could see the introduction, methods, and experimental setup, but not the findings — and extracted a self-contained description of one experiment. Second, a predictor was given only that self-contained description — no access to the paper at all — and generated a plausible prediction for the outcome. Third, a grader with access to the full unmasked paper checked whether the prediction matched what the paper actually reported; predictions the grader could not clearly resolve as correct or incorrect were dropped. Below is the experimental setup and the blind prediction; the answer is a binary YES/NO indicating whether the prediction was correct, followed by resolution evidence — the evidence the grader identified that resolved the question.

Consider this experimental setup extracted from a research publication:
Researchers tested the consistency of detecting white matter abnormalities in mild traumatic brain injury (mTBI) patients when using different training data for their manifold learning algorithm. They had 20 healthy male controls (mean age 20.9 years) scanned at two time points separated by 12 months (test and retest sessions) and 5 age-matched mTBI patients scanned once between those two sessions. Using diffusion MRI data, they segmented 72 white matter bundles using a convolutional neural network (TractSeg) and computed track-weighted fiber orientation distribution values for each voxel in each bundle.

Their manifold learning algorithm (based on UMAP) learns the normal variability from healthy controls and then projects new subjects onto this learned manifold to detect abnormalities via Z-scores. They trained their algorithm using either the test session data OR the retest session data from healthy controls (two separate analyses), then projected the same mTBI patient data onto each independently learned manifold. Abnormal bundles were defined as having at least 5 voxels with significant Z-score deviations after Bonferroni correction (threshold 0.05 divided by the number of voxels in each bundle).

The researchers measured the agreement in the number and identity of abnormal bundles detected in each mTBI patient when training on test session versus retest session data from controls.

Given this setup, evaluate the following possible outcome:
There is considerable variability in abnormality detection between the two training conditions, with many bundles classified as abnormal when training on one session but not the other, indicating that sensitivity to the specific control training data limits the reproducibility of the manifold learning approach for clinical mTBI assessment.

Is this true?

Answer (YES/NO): NO